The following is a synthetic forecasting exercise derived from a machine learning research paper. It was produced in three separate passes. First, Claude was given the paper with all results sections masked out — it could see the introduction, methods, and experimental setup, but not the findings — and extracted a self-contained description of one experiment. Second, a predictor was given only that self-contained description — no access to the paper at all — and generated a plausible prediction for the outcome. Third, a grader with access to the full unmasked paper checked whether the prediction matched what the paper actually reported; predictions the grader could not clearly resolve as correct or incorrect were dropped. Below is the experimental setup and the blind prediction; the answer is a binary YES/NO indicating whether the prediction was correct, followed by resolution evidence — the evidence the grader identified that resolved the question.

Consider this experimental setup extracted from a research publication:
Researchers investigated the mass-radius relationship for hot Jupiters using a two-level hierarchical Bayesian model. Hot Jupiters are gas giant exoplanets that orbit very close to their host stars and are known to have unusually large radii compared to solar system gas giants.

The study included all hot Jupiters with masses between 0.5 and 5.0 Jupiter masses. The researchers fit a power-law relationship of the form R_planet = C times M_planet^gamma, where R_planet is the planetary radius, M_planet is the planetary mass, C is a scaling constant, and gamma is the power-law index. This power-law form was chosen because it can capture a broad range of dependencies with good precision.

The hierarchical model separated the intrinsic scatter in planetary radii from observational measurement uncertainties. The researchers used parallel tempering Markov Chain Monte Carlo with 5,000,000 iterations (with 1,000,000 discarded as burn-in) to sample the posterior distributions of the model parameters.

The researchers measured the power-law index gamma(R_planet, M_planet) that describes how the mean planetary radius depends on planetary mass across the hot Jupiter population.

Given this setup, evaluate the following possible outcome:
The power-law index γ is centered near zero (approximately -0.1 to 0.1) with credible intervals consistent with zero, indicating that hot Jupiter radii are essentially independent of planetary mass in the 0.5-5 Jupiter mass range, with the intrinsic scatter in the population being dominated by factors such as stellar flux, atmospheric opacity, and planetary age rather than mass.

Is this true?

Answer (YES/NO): YES